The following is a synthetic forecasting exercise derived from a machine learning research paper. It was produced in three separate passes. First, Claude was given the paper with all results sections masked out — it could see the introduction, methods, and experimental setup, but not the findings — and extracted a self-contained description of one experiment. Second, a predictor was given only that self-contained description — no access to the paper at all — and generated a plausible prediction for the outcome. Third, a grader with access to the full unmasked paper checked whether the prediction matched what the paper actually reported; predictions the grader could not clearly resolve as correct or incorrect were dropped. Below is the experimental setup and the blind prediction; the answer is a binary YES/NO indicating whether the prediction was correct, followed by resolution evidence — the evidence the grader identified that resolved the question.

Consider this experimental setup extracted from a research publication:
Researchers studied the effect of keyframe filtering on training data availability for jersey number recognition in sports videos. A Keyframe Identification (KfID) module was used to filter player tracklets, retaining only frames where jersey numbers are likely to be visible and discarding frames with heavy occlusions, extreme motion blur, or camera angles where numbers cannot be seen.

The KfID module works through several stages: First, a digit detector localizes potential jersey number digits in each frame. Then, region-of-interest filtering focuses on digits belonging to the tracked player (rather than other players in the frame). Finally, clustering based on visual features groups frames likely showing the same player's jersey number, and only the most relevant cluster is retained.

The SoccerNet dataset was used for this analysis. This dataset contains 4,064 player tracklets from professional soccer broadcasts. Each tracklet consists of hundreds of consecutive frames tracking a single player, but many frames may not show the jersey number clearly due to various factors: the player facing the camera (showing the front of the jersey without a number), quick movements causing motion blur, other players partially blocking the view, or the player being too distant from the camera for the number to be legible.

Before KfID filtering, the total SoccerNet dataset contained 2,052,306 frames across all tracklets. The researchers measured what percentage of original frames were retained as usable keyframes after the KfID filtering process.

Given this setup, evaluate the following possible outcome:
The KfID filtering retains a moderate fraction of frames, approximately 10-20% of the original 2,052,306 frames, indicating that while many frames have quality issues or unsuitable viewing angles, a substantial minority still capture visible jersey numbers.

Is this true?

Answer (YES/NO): YES